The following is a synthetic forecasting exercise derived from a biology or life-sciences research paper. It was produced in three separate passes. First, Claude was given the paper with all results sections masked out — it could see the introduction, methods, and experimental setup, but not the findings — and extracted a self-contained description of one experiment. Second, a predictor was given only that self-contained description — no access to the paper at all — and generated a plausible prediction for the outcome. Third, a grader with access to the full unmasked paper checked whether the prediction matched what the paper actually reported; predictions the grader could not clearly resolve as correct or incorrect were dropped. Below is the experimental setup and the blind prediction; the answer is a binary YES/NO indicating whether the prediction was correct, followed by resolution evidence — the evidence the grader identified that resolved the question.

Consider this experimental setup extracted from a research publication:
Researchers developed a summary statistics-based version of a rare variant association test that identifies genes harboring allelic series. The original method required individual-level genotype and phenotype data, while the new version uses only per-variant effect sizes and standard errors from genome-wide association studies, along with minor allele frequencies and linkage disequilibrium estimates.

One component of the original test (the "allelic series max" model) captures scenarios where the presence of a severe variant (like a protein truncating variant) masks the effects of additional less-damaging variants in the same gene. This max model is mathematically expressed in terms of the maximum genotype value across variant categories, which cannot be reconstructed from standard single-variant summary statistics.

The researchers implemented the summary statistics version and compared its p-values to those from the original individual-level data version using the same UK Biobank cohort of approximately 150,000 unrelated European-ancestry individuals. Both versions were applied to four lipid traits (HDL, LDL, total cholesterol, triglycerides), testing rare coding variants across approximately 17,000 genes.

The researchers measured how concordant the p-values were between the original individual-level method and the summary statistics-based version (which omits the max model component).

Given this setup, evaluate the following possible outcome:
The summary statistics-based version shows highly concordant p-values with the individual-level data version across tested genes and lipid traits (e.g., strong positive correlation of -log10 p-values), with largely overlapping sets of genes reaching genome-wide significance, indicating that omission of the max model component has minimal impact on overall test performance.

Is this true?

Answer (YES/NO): YES